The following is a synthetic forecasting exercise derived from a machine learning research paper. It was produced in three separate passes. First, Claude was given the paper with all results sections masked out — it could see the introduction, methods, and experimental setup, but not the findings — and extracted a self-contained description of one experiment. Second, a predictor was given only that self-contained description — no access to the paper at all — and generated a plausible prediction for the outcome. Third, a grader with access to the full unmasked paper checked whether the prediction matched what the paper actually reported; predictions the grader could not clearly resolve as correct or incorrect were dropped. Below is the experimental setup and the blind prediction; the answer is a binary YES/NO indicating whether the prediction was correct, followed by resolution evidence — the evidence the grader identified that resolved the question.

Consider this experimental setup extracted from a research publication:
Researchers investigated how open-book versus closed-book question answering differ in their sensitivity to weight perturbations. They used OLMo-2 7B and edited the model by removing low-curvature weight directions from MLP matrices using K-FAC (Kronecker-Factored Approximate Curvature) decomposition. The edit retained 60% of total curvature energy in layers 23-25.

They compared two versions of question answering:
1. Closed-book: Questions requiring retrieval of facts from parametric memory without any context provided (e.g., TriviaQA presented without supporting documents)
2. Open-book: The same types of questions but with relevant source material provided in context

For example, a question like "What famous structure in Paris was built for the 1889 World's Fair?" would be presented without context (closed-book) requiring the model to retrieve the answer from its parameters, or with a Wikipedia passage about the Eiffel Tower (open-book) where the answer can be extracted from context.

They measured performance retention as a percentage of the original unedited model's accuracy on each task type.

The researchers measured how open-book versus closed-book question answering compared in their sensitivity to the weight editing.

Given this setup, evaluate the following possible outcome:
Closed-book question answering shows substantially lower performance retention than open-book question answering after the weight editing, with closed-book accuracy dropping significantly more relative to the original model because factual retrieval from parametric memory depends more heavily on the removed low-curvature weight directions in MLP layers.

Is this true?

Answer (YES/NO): YES